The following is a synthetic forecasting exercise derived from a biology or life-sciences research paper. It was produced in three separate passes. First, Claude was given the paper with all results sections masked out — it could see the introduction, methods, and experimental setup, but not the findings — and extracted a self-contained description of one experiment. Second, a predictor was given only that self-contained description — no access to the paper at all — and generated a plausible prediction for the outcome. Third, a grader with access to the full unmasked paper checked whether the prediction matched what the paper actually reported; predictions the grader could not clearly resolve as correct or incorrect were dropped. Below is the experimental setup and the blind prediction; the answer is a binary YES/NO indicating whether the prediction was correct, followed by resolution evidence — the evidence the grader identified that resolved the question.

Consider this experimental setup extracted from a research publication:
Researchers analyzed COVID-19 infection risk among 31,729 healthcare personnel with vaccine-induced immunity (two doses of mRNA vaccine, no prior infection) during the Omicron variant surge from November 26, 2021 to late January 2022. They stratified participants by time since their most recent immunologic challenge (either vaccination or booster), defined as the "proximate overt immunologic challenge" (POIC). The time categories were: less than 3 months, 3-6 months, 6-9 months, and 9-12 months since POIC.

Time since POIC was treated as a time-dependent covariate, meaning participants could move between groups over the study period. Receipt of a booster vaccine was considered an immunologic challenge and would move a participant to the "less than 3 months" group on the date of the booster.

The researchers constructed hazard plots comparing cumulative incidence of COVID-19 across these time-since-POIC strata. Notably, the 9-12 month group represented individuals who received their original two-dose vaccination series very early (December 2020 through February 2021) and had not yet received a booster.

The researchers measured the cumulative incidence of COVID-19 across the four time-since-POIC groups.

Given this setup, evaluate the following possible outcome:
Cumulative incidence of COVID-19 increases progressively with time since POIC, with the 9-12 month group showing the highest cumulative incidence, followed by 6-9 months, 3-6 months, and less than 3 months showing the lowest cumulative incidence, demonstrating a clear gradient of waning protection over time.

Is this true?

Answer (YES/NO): NO